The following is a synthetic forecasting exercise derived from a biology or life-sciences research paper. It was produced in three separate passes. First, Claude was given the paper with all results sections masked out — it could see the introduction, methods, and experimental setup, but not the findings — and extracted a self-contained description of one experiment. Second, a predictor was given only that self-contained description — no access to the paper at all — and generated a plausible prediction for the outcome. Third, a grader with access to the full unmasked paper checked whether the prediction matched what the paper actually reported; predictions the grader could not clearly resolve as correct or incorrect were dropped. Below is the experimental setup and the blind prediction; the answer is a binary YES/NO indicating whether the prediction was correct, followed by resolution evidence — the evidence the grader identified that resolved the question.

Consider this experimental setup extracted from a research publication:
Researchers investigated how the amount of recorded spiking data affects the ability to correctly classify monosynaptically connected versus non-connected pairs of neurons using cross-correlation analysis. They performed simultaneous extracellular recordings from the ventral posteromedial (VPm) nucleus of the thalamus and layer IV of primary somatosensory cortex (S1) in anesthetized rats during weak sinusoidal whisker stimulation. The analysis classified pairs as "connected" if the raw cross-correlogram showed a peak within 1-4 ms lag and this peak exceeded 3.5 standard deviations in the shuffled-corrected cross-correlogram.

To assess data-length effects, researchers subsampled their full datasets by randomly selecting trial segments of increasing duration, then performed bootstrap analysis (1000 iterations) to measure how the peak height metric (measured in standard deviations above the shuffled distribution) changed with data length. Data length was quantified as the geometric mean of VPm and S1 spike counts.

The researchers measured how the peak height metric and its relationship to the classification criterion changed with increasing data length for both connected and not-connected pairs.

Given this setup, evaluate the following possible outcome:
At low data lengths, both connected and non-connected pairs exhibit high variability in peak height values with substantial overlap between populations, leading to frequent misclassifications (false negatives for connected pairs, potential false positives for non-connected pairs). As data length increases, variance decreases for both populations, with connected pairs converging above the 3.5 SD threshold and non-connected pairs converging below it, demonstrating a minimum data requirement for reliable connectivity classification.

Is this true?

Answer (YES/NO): NO